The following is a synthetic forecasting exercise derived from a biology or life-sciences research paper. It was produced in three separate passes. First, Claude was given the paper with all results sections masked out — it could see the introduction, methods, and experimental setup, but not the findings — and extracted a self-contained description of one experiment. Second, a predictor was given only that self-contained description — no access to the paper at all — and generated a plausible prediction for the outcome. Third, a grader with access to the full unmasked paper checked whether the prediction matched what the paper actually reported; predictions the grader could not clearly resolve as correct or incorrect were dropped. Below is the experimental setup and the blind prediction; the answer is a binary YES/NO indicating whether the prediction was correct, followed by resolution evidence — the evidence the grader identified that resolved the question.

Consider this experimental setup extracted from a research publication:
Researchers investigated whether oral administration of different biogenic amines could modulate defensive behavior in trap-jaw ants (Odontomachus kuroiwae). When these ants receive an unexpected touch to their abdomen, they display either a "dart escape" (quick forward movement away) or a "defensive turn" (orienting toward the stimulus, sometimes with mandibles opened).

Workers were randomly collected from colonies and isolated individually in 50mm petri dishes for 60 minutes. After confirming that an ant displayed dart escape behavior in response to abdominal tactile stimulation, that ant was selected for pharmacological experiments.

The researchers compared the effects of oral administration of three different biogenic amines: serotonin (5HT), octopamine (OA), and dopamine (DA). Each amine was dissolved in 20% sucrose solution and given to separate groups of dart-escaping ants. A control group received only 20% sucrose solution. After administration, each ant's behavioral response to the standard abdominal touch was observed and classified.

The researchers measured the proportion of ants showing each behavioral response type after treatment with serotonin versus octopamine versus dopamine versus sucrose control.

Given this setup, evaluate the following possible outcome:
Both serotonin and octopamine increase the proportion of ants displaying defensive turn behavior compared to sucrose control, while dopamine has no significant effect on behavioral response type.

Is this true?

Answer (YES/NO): NO